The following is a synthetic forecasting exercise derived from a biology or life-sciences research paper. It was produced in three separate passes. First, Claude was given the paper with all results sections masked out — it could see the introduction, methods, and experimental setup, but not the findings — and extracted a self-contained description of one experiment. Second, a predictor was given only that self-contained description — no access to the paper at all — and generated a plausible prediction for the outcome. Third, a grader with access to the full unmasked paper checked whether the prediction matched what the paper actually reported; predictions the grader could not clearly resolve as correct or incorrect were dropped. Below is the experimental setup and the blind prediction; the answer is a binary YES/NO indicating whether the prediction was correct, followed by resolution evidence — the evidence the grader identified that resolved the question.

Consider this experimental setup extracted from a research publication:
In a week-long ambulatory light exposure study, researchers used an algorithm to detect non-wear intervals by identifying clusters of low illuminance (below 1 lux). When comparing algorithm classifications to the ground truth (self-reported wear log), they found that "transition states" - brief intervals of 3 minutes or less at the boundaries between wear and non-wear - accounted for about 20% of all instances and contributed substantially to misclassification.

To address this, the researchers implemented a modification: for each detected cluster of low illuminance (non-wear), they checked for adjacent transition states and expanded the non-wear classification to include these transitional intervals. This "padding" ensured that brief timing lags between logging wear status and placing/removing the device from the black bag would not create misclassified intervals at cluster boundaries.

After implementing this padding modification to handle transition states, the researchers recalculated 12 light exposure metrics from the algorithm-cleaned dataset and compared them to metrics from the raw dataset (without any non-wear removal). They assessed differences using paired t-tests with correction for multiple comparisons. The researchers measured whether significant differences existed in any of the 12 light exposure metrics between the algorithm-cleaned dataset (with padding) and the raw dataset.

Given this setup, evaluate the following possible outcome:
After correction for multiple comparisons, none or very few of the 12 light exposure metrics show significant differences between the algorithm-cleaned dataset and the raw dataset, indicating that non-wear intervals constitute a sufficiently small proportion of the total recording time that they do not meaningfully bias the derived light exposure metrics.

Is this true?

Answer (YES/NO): YES